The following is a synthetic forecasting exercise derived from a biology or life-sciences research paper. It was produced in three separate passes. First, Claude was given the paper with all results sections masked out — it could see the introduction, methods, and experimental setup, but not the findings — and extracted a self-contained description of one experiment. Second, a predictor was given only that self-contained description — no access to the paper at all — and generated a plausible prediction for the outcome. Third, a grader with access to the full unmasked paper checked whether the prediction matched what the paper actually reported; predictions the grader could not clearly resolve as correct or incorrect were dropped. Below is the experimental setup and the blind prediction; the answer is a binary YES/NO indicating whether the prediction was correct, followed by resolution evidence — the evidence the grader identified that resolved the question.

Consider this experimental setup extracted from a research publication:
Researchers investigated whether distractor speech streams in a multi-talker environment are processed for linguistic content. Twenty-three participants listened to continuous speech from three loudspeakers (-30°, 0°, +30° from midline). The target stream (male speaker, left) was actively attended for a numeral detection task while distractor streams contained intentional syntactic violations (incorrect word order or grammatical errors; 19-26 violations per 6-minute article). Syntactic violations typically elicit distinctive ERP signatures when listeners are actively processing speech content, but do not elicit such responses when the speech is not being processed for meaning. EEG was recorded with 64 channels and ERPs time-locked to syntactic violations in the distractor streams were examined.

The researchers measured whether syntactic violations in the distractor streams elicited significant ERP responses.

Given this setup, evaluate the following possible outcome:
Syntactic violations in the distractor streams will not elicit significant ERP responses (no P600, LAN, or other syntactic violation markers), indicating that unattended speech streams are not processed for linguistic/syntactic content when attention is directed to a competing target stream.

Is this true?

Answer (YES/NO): YES